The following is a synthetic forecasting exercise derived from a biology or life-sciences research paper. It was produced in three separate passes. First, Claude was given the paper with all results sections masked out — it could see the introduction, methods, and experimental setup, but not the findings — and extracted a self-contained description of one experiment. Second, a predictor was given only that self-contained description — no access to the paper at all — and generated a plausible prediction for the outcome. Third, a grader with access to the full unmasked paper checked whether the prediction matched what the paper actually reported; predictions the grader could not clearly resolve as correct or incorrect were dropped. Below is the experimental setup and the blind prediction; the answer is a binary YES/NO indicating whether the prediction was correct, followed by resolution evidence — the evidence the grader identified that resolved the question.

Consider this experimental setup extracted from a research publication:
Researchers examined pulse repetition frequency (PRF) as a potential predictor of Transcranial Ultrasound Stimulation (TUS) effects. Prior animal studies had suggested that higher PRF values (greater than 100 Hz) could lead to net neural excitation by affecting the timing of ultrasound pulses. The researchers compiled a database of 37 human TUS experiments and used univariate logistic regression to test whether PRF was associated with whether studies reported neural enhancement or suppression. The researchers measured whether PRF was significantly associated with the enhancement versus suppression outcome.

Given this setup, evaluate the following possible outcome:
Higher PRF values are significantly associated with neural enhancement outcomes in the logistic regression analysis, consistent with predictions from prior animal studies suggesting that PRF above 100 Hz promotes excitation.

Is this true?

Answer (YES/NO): NO